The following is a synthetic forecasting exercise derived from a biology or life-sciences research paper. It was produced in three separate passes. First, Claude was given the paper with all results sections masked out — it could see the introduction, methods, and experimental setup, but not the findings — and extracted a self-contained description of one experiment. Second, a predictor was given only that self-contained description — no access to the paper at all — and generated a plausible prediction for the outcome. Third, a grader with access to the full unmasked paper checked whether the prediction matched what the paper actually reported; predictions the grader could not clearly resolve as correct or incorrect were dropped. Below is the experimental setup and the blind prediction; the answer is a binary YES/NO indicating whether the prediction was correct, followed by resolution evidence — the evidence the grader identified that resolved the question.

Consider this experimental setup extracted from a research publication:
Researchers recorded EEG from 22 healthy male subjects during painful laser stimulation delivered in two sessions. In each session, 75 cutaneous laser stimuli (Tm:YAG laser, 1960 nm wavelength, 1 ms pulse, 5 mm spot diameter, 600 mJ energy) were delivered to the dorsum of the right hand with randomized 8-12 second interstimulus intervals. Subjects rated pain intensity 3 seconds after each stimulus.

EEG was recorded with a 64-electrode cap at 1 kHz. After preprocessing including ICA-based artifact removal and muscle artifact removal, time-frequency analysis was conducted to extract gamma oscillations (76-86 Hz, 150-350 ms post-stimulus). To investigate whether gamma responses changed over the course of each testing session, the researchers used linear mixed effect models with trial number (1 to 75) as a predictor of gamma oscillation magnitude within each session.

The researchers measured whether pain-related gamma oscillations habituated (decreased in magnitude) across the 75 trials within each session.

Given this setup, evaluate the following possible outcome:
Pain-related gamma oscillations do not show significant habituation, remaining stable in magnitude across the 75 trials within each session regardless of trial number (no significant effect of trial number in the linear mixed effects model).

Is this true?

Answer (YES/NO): NO